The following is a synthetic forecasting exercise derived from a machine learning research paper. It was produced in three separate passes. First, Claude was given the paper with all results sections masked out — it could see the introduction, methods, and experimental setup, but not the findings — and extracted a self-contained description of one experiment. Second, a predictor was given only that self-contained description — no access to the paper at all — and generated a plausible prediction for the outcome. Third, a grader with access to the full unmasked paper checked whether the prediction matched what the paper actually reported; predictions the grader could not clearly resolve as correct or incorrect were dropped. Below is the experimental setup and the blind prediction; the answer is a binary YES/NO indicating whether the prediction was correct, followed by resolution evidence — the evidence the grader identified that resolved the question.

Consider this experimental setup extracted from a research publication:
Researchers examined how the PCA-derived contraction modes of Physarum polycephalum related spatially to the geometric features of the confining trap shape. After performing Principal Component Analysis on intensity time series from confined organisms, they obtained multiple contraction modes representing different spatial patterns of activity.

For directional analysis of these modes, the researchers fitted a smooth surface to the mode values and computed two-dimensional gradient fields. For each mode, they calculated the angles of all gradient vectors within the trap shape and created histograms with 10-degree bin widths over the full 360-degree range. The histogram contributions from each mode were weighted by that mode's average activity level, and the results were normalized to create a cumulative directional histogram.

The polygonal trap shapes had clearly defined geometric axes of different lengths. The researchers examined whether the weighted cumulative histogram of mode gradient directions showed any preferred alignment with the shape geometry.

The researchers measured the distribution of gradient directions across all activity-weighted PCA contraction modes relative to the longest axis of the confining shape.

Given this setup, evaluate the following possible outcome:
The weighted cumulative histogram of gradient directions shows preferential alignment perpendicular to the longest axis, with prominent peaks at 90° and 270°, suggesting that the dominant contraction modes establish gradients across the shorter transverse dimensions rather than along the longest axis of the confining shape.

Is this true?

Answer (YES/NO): NO